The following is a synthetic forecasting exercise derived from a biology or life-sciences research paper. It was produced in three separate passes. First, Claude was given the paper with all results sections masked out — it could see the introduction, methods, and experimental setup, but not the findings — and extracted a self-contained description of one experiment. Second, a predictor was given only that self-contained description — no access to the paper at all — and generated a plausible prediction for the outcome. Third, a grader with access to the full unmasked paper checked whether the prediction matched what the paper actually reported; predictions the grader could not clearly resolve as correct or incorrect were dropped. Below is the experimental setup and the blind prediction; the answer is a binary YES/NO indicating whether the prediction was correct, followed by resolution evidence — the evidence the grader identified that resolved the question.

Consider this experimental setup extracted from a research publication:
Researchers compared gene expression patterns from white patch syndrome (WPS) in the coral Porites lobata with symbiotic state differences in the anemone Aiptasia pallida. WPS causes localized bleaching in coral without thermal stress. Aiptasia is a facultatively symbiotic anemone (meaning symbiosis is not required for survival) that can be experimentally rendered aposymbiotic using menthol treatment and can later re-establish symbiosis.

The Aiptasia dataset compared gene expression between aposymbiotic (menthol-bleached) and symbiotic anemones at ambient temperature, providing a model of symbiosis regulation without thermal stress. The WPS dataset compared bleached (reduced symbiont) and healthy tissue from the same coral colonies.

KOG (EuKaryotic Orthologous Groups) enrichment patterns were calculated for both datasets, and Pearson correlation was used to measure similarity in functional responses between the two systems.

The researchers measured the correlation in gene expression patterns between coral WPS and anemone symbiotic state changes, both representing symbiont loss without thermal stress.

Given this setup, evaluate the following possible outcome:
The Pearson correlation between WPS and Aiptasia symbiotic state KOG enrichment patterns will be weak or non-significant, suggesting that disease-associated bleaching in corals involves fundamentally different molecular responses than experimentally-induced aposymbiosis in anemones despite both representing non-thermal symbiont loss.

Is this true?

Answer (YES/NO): YES